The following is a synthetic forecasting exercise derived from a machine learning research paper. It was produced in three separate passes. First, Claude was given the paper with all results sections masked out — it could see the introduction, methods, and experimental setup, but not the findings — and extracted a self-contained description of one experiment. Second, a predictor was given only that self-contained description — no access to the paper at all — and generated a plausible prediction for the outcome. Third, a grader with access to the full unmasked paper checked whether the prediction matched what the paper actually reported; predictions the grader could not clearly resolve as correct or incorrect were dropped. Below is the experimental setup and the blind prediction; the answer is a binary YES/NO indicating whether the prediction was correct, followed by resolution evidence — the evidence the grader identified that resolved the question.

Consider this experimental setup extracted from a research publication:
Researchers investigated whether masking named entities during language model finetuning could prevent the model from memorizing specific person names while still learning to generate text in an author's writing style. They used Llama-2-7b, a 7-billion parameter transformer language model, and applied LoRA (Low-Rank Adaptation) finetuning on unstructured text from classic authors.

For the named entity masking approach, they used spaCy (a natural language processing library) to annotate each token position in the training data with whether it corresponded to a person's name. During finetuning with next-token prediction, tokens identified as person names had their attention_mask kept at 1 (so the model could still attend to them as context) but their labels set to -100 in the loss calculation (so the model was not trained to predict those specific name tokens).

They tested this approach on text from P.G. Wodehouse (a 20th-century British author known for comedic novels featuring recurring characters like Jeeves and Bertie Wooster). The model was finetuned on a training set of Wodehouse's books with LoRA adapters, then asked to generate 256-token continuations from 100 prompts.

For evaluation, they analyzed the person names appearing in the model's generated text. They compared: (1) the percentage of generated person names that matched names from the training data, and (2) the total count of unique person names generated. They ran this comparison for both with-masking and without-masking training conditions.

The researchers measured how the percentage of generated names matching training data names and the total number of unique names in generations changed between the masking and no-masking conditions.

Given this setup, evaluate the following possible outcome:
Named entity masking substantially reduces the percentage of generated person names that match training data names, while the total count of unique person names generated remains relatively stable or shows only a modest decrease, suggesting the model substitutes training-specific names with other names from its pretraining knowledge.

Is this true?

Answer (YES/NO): NO